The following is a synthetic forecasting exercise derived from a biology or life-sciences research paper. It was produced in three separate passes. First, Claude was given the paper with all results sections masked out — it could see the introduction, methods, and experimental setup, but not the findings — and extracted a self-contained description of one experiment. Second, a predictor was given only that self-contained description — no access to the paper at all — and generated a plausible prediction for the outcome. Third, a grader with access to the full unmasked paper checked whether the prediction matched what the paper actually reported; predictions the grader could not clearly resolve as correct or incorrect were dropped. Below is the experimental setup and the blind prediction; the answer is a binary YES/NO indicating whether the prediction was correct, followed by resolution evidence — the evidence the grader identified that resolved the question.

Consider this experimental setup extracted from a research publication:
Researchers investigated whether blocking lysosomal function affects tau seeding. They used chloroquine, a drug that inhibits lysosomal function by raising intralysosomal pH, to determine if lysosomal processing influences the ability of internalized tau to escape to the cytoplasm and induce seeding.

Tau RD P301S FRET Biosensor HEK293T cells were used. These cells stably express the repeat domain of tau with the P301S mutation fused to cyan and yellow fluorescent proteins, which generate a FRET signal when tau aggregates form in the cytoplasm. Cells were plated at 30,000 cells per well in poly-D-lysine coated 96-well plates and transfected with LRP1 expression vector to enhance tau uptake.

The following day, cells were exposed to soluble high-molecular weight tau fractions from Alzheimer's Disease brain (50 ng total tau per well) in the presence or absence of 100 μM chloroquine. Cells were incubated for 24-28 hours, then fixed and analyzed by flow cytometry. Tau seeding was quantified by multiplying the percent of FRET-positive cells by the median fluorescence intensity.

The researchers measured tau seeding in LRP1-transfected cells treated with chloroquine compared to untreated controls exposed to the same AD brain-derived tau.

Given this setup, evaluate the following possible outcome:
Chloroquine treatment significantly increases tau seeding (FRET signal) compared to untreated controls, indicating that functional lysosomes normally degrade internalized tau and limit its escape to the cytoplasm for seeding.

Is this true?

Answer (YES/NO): YES